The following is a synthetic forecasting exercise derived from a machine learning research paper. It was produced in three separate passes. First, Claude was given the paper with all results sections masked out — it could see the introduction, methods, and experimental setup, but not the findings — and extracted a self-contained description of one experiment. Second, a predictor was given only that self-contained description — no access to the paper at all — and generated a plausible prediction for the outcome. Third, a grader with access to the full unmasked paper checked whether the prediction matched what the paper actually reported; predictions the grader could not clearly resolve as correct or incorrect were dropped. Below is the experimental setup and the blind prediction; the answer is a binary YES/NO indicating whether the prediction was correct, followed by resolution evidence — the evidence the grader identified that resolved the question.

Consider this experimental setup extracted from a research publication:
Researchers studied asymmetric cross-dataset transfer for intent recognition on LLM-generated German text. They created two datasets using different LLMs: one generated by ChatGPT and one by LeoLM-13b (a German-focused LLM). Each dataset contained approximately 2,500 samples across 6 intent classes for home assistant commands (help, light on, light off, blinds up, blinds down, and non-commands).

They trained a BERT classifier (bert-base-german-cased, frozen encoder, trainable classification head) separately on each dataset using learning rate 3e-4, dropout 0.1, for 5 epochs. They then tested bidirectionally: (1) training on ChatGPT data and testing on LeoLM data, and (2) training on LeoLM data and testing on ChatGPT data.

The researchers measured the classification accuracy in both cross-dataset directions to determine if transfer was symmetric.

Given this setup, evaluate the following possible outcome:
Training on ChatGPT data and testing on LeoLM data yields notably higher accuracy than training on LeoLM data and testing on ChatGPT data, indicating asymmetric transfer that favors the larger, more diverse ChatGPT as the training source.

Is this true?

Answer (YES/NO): NO